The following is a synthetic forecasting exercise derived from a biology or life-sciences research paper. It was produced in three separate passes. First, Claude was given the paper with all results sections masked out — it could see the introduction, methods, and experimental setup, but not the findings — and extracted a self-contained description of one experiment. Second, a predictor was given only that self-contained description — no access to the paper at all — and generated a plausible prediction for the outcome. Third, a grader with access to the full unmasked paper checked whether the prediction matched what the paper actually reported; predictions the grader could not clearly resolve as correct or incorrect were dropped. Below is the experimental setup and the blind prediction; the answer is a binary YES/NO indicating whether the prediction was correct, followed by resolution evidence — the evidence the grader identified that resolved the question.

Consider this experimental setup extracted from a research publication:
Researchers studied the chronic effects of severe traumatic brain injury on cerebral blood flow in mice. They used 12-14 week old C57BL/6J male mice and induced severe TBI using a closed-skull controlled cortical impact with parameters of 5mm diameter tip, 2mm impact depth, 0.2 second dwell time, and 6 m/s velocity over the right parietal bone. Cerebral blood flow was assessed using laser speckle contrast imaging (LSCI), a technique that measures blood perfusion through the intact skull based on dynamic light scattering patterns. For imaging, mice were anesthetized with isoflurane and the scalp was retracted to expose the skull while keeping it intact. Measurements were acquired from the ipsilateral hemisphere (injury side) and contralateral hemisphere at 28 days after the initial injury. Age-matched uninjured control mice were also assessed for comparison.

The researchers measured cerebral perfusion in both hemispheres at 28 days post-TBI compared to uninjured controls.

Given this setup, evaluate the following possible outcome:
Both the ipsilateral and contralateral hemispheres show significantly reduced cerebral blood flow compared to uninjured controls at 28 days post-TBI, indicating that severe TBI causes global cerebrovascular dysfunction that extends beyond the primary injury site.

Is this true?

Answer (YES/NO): NO